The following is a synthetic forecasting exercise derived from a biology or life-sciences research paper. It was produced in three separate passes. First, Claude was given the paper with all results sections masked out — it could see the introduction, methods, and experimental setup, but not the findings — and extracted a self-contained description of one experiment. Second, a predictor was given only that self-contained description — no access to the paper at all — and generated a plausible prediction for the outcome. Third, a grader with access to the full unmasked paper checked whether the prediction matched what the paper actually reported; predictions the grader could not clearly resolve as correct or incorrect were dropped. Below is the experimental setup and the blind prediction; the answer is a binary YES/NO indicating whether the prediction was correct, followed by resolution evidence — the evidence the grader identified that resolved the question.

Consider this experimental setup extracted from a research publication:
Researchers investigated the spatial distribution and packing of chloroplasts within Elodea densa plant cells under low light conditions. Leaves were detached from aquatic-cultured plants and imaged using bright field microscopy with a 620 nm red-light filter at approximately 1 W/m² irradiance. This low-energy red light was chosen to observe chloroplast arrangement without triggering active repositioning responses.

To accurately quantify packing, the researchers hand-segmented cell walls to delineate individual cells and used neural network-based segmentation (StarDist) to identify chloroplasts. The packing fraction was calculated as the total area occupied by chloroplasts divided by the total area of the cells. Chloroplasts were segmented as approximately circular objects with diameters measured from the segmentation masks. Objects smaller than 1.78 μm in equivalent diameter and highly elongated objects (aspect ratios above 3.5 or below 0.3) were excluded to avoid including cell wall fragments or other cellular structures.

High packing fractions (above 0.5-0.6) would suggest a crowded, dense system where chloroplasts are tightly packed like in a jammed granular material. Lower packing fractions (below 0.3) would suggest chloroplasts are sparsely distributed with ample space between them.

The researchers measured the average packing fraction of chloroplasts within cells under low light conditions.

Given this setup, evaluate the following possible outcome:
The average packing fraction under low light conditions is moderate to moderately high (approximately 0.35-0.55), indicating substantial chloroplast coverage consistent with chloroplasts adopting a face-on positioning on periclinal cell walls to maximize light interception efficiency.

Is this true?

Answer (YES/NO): NO